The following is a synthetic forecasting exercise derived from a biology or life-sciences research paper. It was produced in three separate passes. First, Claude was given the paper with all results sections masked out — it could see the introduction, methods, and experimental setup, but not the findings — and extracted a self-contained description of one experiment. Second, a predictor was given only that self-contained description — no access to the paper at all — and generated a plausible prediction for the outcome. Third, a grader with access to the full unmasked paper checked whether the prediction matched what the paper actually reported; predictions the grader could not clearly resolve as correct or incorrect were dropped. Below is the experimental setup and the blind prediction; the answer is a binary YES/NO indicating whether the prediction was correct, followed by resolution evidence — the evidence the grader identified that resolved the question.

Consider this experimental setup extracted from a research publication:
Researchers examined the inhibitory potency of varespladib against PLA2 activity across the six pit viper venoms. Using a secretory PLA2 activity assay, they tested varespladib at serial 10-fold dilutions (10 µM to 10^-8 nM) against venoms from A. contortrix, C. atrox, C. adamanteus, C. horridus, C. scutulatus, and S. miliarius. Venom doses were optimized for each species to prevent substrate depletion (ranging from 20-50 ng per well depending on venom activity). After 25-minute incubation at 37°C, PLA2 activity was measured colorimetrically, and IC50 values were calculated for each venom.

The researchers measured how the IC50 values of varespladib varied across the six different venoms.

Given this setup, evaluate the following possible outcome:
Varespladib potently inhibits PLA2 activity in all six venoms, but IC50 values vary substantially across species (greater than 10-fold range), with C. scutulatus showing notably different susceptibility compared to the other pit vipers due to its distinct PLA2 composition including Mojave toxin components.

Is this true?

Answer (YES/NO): YES